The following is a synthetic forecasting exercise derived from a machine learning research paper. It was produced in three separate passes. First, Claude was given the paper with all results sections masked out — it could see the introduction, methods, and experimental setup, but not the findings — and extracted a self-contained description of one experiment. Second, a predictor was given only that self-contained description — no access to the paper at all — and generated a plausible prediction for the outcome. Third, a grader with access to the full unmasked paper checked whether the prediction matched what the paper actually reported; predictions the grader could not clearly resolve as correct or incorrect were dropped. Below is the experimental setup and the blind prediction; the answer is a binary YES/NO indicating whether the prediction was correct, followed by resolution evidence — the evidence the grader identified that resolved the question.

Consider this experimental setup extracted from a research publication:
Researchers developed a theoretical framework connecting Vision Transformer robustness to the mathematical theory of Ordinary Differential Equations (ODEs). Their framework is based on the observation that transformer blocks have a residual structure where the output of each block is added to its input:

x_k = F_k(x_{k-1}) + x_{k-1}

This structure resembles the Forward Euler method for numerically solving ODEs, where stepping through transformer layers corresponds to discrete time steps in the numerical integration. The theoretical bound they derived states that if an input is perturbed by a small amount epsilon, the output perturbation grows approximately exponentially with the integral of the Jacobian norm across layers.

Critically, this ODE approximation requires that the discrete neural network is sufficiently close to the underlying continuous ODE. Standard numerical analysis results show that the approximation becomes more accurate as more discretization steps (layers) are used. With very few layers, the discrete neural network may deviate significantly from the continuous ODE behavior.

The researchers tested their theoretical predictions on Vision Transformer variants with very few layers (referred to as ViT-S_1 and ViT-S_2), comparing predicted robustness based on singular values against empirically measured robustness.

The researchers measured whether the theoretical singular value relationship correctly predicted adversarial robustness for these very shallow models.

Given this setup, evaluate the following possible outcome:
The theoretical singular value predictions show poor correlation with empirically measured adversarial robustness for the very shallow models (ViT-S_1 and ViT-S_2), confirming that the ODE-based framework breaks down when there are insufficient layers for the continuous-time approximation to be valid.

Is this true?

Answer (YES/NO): YES